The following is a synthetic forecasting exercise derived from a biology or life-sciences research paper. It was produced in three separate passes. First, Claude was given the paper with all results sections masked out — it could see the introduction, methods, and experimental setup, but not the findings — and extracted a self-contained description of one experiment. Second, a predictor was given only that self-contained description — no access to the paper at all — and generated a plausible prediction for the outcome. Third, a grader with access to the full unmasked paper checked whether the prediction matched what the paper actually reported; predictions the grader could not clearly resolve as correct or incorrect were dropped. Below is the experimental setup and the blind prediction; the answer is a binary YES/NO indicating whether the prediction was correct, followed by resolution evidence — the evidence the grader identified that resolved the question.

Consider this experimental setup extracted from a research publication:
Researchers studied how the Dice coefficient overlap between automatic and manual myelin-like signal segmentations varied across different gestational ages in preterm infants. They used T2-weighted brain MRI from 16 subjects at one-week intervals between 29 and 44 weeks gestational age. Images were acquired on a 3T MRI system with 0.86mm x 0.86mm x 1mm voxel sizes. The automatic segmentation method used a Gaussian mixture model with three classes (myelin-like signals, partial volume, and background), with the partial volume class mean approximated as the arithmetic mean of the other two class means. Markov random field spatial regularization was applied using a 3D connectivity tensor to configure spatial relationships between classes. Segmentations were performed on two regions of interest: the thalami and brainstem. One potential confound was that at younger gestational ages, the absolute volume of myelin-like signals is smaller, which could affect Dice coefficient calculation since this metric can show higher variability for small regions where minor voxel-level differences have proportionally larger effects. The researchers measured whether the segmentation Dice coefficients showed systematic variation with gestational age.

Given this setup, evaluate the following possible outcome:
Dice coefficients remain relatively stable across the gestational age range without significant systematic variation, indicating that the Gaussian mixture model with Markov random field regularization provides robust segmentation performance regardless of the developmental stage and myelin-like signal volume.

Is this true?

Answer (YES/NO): YES